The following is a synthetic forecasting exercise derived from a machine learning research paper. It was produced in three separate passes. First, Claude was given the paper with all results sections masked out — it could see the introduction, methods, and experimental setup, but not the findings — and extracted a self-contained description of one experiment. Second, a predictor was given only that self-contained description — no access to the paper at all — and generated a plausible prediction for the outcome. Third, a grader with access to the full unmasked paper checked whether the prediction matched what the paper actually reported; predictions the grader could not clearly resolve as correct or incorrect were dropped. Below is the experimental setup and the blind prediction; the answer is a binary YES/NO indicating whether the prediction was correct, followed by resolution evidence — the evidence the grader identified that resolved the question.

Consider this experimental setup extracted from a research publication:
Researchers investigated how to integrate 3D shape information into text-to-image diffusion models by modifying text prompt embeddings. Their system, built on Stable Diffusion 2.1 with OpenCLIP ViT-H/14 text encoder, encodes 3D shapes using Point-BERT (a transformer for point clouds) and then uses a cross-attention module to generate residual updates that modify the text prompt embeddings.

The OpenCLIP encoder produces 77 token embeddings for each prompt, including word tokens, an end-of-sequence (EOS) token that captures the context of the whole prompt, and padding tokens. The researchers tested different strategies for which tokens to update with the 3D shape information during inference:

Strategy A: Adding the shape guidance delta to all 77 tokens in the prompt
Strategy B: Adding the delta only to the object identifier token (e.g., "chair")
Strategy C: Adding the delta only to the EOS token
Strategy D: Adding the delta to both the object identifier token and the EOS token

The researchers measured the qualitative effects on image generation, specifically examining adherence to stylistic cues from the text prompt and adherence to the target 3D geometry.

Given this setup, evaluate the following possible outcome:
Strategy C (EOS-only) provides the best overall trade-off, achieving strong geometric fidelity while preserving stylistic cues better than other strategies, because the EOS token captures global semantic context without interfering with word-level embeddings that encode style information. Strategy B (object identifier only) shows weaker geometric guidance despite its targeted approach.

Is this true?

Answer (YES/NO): NO